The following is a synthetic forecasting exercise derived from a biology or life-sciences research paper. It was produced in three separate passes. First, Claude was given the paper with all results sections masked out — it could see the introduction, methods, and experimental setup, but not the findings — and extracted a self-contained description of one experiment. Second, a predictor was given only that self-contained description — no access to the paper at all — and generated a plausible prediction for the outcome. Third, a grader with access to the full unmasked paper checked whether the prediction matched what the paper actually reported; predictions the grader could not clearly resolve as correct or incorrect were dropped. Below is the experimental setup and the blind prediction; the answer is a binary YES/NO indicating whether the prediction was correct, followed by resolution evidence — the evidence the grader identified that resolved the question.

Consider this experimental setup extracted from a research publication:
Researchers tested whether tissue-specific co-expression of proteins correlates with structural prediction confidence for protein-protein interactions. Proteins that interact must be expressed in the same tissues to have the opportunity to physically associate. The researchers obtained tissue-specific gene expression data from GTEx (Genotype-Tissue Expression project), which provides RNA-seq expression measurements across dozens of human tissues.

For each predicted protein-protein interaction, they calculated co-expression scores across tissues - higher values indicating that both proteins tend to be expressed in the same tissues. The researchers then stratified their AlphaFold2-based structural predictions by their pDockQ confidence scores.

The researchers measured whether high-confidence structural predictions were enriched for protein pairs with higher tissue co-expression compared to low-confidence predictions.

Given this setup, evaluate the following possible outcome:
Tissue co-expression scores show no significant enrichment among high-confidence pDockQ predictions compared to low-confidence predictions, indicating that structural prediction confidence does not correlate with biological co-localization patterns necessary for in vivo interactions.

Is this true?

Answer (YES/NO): NO